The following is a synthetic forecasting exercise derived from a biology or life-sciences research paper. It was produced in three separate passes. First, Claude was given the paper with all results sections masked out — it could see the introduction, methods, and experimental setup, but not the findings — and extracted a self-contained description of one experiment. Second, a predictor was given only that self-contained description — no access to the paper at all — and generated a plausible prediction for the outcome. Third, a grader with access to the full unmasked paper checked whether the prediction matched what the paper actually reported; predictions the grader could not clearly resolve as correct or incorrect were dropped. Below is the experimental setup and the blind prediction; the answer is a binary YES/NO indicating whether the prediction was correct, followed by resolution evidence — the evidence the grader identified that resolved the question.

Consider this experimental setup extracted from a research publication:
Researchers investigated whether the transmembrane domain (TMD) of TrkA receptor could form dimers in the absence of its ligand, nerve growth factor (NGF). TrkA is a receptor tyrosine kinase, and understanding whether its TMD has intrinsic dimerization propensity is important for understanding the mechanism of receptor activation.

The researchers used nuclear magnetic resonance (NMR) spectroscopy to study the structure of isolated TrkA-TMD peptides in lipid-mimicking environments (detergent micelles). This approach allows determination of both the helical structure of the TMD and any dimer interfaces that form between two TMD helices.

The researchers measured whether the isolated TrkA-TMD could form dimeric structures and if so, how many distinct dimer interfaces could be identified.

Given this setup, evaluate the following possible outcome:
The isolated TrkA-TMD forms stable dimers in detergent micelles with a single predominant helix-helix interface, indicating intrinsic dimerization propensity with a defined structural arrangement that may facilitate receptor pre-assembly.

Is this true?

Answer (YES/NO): NO